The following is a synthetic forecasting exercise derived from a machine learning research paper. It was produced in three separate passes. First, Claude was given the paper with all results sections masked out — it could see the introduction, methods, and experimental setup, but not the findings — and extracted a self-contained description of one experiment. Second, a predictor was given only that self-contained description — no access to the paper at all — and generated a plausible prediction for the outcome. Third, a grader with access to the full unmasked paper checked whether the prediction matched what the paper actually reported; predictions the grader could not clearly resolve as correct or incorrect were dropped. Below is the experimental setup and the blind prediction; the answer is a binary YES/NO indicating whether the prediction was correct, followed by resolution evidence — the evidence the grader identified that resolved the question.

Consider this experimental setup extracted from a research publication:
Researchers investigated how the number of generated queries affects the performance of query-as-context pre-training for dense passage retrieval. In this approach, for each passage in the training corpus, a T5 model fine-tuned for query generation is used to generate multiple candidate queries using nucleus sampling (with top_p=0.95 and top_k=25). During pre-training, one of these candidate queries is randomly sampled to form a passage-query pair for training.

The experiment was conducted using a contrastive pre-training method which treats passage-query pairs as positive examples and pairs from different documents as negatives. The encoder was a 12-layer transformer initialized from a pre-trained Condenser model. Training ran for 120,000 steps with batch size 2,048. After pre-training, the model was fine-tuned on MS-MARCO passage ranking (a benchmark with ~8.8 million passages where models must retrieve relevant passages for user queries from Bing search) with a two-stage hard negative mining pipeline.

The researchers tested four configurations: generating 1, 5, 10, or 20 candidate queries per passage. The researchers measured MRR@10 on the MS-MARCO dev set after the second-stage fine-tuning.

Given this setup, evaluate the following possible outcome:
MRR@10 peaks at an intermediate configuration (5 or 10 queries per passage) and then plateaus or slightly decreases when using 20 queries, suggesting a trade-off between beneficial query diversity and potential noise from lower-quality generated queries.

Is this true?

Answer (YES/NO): NO